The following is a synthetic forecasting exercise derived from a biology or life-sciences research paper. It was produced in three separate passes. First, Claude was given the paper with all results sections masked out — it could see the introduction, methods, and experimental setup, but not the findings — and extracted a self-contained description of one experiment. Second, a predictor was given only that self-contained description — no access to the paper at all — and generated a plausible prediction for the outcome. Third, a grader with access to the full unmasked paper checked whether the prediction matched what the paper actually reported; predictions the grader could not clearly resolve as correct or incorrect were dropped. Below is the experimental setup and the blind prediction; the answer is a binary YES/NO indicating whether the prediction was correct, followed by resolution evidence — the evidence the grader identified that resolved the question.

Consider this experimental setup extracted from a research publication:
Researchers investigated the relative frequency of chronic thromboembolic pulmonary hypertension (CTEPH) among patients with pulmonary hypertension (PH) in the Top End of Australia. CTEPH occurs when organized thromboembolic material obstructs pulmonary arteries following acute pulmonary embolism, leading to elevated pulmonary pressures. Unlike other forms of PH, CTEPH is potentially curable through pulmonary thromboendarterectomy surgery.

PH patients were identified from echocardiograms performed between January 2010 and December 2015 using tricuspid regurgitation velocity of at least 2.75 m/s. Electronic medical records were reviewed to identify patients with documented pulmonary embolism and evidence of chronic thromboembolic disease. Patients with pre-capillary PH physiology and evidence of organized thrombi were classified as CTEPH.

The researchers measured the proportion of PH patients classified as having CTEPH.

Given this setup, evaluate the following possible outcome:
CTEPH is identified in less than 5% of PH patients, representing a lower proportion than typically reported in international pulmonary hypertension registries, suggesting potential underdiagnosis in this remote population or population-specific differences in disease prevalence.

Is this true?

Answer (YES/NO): YES